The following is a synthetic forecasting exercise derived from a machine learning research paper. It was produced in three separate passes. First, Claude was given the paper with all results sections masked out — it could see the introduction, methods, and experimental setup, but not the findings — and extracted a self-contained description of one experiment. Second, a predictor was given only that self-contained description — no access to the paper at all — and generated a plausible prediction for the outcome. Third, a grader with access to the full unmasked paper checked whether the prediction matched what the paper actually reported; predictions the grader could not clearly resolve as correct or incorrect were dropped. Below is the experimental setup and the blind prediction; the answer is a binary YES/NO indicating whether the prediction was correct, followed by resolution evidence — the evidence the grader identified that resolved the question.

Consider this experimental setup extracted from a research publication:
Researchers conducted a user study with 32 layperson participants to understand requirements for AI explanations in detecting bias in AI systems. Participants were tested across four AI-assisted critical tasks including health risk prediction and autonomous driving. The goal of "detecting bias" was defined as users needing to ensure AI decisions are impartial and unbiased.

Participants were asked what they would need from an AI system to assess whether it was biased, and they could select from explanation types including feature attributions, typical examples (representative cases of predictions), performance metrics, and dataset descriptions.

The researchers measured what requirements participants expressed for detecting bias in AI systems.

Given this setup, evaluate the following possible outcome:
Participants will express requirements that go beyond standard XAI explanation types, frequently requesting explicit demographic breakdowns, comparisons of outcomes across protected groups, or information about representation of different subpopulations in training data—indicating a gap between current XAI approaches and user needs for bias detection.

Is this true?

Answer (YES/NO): YES